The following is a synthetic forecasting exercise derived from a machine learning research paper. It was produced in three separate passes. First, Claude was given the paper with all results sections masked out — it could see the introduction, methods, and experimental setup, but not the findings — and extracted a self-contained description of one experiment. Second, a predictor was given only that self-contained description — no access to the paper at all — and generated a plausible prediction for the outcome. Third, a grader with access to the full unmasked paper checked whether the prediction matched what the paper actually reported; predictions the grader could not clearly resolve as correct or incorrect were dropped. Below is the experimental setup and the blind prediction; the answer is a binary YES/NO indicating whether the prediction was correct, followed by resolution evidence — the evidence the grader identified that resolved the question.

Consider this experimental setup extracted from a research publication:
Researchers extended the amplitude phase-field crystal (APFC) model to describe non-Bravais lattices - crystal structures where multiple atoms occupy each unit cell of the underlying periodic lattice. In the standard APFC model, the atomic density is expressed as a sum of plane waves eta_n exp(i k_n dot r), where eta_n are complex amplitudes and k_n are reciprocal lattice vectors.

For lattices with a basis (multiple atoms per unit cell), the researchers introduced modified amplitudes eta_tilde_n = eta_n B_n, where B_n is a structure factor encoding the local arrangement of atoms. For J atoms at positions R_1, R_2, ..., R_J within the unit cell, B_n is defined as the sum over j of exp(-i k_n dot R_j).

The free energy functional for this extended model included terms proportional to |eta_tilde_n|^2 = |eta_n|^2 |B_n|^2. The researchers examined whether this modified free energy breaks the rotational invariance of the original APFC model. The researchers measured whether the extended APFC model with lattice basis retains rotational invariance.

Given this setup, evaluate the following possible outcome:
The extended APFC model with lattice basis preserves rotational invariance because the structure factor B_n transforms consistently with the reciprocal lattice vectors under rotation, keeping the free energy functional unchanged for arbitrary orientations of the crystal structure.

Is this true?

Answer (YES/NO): YES